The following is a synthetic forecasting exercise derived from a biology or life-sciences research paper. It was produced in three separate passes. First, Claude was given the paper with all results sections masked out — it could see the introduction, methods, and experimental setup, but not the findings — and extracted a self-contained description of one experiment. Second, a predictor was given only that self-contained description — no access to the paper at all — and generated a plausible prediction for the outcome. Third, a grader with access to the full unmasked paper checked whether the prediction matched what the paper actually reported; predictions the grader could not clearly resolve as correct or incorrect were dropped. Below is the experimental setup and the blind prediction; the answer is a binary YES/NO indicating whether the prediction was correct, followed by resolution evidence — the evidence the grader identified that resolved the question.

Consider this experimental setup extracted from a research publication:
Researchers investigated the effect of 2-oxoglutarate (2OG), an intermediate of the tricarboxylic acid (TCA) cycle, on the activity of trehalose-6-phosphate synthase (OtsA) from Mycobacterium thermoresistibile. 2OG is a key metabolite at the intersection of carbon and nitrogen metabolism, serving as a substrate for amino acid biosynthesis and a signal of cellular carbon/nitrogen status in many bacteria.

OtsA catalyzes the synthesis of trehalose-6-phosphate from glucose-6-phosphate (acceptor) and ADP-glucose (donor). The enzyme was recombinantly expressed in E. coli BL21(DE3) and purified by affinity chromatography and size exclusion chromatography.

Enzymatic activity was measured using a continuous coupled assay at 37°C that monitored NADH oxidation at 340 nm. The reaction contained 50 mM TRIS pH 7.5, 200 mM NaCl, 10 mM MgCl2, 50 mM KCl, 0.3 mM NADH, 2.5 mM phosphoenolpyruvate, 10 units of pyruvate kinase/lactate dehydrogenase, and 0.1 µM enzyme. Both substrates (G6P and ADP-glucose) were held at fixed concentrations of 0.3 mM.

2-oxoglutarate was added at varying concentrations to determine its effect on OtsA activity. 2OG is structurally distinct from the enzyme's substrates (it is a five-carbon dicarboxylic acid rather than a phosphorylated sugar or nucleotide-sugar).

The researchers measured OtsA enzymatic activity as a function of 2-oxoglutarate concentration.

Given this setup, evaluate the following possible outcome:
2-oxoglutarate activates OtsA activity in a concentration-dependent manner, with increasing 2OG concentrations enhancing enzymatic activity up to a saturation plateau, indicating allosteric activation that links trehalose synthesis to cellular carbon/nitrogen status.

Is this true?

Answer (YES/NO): NO